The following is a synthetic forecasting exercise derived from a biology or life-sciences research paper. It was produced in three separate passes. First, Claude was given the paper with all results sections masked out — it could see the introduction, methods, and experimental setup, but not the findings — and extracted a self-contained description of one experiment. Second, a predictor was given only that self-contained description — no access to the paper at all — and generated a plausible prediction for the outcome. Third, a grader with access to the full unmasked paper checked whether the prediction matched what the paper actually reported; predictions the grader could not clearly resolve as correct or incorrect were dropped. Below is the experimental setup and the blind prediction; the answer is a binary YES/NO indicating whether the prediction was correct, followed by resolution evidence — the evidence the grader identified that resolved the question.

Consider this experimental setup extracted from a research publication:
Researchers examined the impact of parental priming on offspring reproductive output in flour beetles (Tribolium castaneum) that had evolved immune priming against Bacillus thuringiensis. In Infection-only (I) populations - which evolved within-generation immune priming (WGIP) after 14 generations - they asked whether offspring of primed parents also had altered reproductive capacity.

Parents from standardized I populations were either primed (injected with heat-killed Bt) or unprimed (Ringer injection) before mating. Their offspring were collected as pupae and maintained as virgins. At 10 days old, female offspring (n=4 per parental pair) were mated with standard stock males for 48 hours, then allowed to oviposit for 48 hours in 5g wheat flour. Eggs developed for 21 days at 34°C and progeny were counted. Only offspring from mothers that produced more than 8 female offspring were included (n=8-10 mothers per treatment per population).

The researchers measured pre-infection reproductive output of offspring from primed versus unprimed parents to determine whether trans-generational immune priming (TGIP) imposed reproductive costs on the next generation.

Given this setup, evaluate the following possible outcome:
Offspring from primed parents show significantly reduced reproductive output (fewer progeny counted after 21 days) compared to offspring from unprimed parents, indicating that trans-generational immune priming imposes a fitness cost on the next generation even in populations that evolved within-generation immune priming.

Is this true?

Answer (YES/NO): NO